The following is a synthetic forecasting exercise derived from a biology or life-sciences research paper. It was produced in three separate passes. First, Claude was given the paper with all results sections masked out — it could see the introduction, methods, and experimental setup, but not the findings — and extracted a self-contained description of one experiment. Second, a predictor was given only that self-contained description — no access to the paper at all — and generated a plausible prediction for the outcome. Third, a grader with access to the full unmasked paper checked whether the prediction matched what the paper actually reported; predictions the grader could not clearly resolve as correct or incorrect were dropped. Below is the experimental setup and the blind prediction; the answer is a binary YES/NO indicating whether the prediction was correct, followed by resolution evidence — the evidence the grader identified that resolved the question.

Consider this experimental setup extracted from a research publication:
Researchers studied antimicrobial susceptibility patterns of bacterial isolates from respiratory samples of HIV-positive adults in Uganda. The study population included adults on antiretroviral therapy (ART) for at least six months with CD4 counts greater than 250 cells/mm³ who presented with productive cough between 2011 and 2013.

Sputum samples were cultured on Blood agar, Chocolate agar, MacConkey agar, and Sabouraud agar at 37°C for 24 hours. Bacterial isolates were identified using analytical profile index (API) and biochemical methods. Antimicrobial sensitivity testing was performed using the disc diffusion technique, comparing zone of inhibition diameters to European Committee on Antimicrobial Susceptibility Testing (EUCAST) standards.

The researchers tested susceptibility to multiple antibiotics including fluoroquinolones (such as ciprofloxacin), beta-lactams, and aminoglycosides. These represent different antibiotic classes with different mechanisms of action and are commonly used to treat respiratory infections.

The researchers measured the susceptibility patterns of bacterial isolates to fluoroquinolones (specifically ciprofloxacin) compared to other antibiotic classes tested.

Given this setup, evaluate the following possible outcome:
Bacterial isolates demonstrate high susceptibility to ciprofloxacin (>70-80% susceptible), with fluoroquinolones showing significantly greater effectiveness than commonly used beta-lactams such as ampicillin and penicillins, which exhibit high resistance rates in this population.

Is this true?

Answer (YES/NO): NO